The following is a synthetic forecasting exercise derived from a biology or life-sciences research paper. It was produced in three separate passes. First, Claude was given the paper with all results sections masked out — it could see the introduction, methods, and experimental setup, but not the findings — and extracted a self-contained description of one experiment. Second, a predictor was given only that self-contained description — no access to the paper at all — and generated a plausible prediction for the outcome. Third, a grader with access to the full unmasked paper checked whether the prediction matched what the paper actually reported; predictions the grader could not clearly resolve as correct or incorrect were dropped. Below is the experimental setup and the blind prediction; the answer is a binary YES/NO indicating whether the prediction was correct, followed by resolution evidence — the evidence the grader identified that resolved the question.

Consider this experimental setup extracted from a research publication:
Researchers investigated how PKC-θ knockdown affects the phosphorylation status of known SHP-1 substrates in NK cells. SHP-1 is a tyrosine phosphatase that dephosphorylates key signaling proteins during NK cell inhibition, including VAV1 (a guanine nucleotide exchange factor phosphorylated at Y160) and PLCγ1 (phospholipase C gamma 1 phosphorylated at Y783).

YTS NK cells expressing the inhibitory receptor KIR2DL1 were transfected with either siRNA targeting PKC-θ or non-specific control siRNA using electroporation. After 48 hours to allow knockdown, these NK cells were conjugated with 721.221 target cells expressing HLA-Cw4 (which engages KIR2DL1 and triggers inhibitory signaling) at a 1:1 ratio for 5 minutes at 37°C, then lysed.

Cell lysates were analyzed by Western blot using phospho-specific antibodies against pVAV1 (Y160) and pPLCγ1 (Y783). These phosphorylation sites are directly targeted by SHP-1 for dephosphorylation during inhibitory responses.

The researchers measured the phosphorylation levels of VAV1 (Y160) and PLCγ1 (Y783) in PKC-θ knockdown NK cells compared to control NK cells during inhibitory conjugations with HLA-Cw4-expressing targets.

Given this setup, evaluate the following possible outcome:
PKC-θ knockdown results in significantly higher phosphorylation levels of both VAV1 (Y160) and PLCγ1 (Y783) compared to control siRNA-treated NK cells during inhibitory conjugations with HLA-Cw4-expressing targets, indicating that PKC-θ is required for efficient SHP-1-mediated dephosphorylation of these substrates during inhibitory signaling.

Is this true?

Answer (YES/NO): NO